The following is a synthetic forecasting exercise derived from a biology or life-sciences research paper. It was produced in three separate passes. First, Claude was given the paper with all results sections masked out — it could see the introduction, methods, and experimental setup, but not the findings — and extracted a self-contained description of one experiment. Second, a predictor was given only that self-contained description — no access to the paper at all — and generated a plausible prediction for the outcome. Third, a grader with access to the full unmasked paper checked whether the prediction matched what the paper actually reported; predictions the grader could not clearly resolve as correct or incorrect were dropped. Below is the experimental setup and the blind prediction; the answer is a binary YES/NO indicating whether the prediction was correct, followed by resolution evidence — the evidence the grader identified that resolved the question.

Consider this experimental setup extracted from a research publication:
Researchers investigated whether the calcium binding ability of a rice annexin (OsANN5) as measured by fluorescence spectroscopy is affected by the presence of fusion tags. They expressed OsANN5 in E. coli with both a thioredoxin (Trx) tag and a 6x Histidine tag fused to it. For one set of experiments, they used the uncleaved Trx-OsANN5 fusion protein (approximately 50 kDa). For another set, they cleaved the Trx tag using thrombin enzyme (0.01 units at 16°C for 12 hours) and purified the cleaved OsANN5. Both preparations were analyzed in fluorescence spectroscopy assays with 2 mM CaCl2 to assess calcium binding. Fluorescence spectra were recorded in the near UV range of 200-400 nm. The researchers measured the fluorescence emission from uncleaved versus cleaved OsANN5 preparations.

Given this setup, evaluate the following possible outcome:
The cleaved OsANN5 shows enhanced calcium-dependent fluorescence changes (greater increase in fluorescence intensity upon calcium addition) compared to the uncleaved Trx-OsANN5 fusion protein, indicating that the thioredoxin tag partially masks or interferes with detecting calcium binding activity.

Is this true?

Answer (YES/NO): NO